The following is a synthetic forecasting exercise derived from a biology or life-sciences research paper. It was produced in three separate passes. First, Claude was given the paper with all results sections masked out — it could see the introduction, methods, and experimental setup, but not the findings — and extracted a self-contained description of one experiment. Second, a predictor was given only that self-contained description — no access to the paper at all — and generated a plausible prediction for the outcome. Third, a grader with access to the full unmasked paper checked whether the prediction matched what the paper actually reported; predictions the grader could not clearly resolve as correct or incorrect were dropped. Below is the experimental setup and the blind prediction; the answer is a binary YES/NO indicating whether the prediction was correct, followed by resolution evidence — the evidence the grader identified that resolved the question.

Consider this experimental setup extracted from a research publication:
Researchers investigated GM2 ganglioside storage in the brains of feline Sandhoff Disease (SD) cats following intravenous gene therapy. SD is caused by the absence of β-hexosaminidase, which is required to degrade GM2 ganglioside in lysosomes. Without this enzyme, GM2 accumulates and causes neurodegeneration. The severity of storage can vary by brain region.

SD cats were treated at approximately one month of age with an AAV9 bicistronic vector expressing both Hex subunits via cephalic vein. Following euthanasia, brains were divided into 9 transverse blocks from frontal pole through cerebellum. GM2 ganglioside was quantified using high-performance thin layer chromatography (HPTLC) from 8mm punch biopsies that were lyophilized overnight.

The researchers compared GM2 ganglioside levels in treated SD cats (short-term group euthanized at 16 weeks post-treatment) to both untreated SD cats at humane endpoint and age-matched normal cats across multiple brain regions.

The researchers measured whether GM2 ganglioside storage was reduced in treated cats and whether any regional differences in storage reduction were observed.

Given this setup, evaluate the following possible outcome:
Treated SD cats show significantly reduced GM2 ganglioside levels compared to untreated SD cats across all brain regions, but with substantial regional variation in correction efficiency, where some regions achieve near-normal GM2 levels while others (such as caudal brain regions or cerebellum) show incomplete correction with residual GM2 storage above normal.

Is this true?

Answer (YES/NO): NO